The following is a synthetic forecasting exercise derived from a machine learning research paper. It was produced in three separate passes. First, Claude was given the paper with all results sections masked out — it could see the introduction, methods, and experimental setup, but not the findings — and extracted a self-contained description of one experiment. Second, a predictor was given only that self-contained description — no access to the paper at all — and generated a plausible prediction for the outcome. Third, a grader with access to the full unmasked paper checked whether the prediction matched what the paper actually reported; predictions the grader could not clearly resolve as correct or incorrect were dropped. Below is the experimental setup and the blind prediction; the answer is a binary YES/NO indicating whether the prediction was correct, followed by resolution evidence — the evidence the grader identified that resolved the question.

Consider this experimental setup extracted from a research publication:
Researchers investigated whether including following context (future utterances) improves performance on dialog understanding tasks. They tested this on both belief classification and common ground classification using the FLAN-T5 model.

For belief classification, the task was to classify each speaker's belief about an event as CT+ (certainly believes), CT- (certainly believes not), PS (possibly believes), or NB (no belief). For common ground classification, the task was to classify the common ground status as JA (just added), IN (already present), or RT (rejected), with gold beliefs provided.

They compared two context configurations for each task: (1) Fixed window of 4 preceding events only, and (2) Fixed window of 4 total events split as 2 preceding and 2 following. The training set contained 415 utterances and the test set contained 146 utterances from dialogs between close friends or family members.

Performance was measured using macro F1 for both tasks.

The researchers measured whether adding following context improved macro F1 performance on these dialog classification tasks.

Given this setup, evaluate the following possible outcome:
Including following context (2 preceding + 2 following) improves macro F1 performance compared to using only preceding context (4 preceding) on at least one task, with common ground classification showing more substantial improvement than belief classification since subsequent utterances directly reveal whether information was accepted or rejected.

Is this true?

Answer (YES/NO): NO